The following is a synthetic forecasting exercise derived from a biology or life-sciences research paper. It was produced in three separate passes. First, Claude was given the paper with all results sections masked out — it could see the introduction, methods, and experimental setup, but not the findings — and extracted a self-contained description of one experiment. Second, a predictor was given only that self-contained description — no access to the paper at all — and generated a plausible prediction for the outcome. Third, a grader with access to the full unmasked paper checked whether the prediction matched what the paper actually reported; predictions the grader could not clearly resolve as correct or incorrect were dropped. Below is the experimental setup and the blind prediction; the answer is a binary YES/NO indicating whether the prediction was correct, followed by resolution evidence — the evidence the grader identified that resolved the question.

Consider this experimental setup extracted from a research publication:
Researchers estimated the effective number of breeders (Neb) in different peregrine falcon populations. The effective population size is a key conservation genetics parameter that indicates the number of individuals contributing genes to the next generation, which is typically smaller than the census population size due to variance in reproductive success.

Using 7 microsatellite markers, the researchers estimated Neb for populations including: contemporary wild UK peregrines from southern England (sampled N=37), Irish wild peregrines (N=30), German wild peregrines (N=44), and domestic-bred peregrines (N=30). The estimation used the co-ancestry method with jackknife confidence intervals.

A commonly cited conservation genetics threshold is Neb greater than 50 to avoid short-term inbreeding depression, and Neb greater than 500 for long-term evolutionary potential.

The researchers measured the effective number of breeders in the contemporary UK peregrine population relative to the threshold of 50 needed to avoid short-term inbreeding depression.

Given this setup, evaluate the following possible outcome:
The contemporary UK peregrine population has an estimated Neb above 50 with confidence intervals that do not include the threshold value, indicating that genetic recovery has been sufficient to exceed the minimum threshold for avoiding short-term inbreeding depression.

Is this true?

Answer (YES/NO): NO